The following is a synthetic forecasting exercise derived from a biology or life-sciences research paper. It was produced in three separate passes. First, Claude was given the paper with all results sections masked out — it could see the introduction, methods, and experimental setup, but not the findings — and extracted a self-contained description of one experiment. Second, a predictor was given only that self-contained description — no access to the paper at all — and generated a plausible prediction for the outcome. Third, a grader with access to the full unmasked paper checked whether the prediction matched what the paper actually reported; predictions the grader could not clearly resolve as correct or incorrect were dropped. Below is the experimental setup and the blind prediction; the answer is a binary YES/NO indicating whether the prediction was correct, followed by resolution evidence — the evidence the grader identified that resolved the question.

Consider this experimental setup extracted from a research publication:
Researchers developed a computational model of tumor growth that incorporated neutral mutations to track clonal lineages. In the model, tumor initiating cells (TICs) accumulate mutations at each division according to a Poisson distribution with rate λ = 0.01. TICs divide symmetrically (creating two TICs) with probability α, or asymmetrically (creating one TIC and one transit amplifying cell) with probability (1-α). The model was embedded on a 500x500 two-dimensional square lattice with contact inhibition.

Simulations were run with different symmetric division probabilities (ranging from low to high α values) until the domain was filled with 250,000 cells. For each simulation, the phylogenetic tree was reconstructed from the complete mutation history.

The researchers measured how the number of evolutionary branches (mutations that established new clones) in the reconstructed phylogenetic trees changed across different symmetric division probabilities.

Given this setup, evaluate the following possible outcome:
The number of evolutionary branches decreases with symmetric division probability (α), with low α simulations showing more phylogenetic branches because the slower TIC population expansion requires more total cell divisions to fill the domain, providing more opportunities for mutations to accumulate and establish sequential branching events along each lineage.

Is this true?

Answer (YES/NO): NO